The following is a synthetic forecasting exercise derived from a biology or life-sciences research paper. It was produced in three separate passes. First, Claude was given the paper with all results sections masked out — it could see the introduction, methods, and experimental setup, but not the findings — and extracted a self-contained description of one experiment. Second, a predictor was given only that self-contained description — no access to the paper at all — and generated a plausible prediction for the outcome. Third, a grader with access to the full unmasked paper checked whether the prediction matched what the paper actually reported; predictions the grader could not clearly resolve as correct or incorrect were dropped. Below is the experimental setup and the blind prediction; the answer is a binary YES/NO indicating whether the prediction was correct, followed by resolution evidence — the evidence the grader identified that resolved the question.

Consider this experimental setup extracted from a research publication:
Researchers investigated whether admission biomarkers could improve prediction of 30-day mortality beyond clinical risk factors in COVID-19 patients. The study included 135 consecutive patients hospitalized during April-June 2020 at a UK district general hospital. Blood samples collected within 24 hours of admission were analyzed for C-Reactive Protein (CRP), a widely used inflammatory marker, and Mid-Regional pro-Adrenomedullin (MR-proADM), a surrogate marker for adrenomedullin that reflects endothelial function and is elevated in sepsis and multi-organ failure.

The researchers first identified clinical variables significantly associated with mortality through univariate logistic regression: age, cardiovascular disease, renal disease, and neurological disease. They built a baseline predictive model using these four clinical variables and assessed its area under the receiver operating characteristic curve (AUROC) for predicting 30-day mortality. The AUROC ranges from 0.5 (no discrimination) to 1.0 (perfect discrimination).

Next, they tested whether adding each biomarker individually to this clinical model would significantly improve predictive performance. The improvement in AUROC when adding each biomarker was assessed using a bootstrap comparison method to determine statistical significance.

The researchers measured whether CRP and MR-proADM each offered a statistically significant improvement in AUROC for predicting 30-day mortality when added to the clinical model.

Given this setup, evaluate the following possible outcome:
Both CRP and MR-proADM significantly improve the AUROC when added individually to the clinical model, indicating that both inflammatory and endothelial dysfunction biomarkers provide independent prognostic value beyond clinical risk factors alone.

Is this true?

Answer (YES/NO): NO